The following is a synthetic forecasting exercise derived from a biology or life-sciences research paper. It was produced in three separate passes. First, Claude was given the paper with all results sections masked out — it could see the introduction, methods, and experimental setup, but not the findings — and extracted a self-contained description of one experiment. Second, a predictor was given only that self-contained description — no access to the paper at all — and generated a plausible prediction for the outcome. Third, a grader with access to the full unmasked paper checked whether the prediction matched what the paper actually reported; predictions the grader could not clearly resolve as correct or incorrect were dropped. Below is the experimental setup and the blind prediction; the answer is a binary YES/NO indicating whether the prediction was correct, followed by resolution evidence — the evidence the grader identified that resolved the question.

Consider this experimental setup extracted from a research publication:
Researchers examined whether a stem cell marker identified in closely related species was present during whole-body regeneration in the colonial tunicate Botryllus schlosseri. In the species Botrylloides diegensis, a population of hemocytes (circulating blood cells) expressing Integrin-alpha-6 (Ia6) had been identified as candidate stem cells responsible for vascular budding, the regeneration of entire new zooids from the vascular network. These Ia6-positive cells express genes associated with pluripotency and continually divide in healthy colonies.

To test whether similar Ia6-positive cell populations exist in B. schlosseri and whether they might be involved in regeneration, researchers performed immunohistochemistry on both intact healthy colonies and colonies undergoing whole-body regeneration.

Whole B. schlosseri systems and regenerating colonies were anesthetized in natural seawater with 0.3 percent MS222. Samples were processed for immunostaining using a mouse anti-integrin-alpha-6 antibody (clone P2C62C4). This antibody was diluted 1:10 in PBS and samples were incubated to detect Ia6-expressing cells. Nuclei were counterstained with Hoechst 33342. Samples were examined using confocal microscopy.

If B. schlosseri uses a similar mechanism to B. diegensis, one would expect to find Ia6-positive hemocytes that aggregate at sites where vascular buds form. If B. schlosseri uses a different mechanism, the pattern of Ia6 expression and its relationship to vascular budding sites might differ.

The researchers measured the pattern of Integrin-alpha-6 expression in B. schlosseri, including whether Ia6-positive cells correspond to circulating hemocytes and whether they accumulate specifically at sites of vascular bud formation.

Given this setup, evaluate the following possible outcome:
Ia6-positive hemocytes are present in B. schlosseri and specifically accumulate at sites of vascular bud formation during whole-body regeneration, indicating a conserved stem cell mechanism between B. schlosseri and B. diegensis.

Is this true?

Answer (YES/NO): NO